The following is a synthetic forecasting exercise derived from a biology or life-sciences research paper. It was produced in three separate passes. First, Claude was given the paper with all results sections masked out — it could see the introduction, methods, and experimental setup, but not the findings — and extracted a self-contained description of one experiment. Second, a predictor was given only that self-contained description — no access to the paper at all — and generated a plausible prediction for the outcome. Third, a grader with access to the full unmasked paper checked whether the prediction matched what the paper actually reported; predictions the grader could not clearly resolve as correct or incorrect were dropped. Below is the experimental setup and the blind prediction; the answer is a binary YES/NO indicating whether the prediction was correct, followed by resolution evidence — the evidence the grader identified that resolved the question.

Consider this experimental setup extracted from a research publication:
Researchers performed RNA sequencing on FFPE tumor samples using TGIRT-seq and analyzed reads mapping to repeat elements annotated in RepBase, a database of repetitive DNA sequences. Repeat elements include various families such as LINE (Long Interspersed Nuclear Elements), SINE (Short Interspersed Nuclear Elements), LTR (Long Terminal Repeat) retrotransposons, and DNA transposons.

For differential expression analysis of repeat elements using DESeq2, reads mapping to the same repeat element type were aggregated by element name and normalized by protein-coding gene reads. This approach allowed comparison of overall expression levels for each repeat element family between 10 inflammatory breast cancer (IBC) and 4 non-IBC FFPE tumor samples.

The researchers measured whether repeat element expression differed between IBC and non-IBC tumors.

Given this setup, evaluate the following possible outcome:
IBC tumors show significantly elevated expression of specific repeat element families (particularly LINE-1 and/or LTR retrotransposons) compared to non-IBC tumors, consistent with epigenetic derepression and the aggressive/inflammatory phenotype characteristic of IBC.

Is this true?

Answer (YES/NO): YES